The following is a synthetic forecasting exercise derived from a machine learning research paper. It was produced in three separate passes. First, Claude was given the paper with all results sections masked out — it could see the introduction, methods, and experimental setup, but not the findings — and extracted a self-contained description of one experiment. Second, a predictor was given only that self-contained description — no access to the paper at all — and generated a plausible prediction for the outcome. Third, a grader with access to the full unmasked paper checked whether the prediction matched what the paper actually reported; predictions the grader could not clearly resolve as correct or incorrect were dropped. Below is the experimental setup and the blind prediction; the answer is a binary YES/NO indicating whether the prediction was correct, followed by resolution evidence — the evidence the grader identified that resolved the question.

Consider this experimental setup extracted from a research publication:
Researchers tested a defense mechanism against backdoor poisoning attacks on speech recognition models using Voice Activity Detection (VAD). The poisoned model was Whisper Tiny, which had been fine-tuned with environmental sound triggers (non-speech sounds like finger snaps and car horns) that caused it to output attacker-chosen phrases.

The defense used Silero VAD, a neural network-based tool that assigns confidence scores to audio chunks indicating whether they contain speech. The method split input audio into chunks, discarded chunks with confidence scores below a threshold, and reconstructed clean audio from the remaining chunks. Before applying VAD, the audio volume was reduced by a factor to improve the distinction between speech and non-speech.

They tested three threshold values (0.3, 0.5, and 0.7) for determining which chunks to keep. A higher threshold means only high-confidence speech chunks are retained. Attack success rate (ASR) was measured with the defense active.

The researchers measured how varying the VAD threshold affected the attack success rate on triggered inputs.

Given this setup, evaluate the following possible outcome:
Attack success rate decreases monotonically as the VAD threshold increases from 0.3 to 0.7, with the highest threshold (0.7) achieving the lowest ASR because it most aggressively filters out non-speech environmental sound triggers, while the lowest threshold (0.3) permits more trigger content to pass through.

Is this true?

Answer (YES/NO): YES